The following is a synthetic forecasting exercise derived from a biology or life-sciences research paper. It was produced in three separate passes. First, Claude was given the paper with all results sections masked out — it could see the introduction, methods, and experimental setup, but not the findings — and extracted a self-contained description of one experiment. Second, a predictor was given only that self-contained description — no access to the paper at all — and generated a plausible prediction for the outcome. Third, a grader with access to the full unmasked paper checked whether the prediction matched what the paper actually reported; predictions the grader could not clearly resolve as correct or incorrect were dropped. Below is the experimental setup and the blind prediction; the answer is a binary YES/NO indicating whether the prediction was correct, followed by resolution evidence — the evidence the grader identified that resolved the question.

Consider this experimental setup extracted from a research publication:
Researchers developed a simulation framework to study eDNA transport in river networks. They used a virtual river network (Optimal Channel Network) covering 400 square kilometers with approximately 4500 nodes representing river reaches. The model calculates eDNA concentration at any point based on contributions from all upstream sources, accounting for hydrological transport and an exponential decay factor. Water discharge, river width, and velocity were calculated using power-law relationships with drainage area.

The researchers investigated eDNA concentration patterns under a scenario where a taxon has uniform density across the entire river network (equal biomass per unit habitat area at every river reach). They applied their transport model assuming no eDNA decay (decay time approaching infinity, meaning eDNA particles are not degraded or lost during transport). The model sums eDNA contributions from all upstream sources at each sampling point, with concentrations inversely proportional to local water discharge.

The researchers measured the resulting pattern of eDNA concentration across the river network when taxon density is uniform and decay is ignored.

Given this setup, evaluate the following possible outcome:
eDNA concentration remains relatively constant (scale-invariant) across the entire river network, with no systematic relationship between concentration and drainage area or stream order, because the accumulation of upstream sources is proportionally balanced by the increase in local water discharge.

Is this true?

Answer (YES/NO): NO